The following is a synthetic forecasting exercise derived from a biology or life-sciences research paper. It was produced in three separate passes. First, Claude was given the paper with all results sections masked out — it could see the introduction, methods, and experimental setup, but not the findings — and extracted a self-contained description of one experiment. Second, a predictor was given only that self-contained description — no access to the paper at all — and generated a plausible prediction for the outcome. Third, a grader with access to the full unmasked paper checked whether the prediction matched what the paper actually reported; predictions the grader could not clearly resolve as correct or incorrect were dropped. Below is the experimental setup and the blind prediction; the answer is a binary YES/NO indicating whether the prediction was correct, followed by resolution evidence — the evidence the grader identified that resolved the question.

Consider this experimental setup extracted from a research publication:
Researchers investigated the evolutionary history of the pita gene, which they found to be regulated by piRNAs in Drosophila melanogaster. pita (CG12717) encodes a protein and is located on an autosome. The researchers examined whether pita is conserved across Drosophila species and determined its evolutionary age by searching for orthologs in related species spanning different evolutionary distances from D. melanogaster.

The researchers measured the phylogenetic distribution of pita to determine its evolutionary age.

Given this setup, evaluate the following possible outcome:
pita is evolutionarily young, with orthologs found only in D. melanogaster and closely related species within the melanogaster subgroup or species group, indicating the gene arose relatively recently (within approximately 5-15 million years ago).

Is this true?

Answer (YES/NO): YES